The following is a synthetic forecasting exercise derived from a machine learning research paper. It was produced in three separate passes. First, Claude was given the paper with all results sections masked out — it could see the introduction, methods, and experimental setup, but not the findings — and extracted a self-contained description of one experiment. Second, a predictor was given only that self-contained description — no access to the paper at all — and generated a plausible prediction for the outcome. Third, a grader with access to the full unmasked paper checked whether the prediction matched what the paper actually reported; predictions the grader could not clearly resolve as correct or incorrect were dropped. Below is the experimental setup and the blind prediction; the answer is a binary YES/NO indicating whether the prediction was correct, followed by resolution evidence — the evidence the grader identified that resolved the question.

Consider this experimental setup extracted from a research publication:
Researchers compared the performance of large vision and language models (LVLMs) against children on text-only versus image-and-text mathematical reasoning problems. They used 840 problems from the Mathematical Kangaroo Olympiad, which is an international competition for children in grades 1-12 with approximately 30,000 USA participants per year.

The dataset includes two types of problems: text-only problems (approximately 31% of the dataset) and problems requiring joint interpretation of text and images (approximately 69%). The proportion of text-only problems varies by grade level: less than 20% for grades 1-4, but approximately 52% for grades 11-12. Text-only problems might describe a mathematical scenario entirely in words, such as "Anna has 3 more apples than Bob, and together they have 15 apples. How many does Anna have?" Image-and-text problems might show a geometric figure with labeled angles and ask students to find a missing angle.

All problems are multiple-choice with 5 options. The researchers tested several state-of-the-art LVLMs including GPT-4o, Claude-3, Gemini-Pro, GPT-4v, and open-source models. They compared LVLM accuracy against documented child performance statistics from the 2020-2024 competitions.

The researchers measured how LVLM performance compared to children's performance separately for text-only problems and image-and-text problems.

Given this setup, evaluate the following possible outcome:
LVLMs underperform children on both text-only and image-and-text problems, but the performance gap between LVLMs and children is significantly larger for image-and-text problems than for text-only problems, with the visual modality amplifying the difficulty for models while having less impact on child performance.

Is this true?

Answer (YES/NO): NO